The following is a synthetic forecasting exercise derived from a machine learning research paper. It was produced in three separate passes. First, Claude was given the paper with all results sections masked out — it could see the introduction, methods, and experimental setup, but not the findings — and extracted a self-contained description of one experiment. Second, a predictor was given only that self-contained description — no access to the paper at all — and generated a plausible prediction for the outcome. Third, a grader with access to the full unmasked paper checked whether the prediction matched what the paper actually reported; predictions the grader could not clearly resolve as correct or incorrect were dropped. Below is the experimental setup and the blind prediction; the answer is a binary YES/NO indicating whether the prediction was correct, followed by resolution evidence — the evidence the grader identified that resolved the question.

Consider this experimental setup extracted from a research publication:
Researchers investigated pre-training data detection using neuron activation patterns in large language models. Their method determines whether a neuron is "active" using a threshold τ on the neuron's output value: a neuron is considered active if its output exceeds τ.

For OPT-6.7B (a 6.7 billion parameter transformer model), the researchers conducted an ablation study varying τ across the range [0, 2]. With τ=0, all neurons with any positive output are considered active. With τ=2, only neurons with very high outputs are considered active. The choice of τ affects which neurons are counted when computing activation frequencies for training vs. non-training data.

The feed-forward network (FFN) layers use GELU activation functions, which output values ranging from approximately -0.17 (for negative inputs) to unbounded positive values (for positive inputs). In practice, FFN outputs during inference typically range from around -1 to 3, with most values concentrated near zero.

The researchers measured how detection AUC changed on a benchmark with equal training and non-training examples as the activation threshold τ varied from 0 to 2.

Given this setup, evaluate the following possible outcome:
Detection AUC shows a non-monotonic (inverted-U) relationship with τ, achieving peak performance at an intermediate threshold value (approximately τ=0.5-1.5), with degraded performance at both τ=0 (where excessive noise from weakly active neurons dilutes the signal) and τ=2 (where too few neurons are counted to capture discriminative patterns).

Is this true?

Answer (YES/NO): NO